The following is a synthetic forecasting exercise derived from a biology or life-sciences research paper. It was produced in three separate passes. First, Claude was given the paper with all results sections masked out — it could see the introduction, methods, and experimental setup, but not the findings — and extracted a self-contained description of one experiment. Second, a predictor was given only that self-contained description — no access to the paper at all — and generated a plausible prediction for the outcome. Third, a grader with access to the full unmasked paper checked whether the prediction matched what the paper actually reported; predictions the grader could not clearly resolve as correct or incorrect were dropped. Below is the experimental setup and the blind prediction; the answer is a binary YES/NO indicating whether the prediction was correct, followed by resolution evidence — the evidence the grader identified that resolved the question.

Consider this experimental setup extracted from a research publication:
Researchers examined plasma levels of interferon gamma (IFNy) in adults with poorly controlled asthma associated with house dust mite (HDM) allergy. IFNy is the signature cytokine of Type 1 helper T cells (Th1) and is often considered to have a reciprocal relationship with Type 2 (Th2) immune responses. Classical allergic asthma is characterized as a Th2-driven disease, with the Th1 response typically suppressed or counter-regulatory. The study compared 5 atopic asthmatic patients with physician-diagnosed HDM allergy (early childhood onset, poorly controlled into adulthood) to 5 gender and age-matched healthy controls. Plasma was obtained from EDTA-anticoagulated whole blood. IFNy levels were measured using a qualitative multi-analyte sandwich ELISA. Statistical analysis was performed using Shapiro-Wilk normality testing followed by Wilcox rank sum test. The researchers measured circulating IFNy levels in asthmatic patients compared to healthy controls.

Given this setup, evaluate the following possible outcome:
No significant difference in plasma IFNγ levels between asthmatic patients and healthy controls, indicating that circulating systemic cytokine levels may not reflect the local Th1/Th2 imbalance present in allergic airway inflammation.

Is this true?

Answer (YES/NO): YES